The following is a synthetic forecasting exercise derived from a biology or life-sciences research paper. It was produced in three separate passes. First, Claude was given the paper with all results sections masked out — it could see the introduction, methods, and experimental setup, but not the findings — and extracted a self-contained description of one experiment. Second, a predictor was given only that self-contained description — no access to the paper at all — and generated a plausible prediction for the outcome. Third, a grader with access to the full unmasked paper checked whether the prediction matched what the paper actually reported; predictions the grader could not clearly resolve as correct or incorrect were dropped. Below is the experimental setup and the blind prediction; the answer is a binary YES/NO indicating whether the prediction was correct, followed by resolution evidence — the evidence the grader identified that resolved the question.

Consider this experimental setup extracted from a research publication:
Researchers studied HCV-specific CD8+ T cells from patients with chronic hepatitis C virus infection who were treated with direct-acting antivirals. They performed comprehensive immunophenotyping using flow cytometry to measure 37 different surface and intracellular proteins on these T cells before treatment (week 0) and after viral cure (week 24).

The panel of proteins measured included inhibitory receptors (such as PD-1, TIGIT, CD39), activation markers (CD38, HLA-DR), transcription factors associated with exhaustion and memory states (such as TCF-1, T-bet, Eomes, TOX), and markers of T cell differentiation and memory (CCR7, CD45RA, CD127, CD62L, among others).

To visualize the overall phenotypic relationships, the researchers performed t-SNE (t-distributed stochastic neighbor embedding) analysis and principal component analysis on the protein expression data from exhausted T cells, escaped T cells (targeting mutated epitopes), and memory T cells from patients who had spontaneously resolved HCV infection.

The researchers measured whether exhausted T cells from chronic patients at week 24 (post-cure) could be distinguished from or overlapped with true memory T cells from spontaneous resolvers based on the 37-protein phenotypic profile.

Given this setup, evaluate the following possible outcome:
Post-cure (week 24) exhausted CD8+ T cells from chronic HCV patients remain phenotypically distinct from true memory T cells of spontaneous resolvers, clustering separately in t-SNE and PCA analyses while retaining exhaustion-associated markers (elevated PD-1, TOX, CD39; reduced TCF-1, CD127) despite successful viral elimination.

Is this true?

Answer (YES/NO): NO